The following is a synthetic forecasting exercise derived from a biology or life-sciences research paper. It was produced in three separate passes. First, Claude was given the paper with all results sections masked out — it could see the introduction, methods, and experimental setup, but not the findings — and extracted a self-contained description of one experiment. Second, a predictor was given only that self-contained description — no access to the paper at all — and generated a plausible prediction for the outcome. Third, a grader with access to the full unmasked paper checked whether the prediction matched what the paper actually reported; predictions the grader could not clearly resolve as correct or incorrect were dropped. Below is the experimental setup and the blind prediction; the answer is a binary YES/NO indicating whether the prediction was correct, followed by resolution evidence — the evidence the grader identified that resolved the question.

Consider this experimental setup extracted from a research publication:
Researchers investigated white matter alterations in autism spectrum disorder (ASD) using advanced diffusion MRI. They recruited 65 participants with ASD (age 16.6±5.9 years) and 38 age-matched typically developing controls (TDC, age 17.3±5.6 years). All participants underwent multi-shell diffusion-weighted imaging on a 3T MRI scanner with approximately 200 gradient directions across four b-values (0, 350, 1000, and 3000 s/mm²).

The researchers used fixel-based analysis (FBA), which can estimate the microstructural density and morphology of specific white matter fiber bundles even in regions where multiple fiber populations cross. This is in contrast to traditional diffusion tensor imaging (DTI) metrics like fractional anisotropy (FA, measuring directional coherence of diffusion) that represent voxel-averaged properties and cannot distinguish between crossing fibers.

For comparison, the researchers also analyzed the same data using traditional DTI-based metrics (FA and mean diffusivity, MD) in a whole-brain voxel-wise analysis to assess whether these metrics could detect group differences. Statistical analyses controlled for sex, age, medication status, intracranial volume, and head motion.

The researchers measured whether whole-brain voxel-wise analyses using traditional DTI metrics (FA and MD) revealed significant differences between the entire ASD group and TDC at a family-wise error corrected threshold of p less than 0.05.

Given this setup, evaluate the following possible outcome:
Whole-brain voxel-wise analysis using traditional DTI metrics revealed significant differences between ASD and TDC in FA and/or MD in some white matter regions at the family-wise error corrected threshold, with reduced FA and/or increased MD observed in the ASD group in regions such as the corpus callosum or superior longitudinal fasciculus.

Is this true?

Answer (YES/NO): NO